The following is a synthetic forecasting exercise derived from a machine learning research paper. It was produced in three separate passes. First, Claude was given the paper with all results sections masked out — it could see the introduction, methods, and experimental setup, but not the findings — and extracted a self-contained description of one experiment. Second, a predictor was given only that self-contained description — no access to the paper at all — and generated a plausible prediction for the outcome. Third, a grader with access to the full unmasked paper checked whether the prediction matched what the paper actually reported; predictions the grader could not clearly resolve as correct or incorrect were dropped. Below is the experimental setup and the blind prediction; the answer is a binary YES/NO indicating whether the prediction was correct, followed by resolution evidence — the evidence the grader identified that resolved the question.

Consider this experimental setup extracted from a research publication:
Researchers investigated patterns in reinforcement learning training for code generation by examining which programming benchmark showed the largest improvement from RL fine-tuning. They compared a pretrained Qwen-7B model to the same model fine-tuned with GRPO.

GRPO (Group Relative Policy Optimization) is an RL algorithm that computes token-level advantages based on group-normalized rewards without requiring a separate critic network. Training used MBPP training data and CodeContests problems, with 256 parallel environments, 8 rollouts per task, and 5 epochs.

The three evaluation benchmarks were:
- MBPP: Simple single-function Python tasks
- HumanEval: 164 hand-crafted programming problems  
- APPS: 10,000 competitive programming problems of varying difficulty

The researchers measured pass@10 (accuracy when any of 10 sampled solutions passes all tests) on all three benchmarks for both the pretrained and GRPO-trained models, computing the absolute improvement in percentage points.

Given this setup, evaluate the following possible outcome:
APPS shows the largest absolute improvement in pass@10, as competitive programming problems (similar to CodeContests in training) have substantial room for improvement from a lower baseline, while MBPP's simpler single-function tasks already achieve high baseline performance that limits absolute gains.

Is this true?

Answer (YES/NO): NO